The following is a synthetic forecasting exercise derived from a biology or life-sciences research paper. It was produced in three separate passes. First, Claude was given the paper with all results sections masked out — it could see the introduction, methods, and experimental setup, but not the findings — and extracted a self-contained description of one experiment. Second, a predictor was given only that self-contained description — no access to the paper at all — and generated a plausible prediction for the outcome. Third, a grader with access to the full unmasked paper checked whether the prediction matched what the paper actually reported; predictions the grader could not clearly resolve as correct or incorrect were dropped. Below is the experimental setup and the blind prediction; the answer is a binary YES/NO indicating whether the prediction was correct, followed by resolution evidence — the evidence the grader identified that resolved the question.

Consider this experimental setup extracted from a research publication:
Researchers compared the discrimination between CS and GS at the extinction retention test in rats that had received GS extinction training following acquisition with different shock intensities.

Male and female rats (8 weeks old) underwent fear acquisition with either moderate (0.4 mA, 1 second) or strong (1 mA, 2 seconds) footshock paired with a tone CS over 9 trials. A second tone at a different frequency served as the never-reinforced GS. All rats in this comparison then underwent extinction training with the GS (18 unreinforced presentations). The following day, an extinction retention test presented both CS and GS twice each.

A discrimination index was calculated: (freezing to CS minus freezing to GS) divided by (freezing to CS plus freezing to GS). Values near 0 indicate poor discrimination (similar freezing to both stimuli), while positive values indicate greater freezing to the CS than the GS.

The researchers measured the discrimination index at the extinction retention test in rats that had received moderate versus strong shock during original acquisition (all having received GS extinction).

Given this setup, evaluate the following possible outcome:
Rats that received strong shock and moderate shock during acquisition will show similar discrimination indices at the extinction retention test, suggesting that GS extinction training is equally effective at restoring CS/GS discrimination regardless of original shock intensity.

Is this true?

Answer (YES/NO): YES